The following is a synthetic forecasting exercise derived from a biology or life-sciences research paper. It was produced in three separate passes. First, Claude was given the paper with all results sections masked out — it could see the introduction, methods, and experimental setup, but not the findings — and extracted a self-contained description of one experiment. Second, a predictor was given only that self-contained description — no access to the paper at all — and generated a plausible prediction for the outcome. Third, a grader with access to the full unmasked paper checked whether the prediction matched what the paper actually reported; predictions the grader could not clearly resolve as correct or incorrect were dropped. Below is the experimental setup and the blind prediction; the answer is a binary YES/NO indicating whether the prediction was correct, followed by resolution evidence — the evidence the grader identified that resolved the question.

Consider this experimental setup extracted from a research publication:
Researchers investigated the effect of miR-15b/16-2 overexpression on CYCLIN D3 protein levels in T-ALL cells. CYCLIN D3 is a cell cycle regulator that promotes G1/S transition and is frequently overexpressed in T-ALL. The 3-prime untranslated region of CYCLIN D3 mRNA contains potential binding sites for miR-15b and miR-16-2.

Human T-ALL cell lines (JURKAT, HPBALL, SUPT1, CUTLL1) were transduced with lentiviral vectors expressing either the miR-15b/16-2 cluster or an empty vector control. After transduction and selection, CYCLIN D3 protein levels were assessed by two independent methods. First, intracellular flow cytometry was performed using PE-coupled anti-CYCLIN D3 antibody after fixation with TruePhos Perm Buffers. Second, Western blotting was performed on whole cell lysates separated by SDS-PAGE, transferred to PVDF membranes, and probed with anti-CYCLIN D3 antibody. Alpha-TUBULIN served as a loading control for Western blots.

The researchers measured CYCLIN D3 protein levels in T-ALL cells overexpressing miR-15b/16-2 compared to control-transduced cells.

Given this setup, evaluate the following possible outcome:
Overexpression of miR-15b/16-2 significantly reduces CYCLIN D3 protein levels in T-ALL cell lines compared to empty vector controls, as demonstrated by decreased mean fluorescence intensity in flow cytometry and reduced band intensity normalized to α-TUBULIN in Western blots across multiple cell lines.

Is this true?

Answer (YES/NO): YES